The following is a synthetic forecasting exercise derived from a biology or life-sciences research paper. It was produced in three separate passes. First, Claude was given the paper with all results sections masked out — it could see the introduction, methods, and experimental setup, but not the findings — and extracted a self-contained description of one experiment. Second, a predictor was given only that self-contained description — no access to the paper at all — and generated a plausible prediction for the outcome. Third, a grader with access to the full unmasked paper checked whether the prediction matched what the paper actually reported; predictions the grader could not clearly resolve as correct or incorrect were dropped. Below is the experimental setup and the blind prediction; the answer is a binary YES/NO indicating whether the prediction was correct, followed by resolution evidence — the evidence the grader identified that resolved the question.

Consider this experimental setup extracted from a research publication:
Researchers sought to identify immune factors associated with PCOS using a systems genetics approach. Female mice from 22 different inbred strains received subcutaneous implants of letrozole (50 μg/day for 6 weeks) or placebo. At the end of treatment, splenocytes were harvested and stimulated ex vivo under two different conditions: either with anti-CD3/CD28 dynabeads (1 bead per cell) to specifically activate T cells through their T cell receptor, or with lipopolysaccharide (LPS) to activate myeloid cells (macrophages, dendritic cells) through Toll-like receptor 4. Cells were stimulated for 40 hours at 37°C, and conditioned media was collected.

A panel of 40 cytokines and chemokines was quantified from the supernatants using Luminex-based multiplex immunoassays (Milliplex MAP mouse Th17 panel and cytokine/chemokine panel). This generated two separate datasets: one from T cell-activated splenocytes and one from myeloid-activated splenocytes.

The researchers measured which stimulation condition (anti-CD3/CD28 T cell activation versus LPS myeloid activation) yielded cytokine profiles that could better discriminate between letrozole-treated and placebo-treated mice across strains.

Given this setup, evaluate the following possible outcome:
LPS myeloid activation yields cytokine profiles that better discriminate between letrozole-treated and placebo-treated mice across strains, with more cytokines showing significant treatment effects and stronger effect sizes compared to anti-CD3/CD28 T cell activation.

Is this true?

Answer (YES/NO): NO